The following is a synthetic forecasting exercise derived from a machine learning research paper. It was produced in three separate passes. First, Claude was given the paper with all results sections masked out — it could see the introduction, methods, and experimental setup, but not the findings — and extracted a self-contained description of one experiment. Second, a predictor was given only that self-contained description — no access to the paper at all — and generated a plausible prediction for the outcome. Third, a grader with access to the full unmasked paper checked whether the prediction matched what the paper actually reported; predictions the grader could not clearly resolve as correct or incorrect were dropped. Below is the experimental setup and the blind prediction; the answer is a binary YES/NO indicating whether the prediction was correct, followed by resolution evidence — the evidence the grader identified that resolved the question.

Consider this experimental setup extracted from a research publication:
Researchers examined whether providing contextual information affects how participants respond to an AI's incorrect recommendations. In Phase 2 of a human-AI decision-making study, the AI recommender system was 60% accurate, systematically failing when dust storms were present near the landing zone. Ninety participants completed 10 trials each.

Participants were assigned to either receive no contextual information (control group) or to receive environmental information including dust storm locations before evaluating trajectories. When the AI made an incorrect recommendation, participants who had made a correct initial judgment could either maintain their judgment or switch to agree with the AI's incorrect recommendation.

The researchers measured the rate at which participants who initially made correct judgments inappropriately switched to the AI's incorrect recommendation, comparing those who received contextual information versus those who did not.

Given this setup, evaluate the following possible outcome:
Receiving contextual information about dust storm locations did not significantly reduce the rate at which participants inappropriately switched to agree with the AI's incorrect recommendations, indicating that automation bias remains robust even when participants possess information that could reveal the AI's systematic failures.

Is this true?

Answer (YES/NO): NO